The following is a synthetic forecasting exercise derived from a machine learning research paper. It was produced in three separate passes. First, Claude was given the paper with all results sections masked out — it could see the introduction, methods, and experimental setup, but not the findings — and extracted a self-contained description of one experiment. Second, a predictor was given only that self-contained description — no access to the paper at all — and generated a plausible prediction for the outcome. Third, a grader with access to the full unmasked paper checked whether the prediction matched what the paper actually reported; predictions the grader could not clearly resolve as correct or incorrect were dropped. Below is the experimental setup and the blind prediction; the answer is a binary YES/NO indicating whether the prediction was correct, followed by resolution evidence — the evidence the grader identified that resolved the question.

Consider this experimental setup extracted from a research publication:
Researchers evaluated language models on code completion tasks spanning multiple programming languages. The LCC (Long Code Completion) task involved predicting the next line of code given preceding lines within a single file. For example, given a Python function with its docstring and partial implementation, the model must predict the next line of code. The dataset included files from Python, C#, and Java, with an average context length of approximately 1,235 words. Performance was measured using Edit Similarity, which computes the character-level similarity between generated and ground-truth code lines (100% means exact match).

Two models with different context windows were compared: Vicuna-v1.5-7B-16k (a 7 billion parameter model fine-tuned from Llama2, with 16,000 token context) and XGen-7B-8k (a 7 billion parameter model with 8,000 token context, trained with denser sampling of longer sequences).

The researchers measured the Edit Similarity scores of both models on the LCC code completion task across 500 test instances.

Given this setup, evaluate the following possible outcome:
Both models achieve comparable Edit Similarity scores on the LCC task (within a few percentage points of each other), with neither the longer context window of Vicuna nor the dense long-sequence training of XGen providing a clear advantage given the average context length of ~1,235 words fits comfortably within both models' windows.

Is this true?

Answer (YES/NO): NO